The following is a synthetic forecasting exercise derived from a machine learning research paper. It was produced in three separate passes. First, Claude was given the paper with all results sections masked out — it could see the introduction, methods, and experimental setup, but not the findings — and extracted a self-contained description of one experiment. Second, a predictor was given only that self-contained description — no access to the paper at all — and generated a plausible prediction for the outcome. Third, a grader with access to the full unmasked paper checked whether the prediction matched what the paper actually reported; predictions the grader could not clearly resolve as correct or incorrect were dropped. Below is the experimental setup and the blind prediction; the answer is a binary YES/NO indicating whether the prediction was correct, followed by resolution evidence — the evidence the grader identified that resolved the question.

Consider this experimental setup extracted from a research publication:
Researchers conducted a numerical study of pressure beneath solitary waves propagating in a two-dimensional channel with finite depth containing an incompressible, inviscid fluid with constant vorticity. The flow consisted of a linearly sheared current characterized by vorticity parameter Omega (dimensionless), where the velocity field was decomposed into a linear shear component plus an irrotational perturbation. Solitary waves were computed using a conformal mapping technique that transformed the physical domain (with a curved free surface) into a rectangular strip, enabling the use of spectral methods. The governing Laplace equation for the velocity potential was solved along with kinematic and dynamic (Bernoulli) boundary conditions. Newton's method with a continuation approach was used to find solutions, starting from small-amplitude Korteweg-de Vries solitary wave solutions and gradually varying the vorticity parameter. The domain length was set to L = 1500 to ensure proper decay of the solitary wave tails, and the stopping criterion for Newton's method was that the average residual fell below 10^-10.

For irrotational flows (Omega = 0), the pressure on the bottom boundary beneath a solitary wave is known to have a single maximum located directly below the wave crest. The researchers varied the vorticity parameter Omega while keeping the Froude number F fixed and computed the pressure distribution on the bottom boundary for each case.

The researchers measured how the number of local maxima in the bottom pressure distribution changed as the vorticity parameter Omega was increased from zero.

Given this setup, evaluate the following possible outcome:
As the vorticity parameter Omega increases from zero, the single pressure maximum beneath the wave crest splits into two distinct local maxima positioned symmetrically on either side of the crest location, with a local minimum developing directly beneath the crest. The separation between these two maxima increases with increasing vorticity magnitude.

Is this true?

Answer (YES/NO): NO